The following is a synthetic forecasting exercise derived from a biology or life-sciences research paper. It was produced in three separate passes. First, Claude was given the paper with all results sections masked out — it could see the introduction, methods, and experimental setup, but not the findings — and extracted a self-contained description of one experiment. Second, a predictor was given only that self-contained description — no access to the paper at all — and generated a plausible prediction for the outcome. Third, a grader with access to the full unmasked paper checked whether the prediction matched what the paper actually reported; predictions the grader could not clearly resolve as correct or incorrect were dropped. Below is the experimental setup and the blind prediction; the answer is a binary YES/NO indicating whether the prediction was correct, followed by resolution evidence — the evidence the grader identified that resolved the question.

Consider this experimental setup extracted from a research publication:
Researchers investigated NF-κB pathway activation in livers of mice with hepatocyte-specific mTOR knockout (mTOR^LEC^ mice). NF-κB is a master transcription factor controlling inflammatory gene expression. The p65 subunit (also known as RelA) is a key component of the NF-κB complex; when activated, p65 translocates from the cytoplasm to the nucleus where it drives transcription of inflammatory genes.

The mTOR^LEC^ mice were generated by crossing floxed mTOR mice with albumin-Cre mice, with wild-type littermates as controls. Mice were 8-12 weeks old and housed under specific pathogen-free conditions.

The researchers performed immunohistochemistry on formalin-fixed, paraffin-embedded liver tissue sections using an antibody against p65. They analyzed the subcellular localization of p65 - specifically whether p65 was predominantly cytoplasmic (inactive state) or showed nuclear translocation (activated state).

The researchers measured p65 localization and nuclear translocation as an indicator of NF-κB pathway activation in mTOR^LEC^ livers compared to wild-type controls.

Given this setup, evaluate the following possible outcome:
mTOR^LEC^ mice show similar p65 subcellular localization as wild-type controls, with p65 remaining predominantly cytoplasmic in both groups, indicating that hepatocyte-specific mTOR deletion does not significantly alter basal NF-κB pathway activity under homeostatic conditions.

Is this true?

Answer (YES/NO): NO